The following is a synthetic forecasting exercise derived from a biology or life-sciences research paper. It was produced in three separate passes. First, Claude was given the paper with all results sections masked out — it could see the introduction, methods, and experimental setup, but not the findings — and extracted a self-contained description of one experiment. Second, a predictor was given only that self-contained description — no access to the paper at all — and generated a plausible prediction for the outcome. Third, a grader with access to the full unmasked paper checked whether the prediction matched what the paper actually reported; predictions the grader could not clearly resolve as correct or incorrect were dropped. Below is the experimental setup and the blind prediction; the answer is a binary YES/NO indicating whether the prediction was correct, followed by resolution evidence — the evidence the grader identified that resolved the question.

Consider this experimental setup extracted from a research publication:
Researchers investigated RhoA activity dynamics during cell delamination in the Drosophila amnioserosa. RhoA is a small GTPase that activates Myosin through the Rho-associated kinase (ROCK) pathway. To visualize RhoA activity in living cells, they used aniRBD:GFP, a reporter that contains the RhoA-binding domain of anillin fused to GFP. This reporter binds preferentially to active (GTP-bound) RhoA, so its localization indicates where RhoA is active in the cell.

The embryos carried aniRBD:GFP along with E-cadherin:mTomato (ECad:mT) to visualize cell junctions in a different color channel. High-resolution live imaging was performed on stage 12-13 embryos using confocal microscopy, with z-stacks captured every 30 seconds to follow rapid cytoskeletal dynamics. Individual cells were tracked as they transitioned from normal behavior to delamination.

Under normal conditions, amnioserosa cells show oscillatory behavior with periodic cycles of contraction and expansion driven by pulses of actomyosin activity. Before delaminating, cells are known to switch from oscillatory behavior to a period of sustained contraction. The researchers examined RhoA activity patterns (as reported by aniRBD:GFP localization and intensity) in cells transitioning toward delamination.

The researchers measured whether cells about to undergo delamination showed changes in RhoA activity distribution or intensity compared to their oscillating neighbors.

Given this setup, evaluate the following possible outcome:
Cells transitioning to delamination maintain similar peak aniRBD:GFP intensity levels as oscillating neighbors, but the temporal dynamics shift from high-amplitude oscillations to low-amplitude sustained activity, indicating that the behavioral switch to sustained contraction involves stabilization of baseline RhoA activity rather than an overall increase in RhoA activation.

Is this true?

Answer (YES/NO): NO